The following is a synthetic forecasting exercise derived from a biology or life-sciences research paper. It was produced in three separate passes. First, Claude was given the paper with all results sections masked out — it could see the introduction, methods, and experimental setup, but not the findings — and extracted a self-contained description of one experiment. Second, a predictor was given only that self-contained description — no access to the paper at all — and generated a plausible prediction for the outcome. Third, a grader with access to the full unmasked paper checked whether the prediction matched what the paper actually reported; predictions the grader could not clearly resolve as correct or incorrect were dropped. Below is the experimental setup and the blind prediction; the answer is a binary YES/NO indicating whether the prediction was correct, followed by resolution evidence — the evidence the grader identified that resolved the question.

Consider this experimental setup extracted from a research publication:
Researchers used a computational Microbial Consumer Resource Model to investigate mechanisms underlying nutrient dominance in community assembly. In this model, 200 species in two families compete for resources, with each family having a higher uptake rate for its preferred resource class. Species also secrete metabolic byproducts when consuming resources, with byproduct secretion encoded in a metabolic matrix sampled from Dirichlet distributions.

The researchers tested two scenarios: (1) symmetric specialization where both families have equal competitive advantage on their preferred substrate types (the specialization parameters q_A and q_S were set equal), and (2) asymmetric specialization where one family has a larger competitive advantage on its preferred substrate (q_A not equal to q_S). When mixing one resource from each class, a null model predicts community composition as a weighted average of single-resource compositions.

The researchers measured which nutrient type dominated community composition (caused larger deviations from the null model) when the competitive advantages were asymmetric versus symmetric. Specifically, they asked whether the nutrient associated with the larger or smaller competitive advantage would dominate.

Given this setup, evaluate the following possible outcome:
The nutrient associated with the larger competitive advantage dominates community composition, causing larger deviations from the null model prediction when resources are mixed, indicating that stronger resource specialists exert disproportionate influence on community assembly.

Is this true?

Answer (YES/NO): YES